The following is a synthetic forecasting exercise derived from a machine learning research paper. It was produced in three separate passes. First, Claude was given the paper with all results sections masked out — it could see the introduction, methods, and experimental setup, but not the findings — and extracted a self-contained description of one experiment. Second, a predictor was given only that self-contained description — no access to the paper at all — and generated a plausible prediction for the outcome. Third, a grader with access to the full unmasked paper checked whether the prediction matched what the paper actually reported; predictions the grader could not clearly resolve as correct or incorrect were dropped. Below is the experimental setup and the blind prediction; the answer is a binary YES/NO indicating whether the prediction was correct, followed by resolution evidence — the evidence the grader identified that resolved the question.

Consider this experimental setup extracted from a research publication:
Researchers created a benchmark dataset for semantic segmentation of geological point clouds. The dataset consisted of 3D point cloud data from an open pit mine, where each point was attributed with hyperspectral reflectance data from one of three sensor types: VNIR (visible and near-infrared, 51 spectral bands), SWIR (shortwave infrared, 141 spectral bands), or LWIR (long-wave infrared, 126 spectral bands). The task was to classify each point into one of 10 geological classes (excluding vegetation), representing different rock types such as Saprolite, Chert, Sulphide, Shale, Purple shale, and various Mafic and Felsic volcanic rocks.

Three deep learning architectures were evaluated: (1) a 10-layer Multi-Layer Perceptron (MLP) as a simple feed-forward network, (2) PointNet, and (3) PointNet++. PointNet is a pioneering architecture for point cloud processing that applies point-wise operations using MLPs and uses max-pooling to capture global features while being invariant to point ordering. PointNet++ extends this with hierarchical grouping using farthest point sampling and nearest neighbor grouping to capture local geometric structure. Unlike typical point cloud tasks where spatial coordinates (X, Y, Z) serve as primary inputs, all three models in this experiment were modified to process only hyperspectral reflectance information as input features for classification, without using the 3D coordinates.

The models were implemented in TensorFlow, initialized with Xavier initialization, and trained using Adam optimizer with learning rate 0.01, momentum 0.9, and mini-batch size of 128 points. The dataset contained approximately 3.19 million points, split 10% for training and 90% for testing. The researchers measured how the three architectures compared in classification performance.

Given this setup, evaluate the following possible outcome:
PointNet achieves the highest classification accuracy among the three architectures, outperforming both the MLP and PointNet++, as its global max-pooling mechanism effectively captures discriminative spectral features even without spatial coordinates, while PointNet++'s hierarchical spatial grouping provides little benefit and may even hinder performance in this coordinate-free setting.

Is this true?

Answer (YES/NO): NO